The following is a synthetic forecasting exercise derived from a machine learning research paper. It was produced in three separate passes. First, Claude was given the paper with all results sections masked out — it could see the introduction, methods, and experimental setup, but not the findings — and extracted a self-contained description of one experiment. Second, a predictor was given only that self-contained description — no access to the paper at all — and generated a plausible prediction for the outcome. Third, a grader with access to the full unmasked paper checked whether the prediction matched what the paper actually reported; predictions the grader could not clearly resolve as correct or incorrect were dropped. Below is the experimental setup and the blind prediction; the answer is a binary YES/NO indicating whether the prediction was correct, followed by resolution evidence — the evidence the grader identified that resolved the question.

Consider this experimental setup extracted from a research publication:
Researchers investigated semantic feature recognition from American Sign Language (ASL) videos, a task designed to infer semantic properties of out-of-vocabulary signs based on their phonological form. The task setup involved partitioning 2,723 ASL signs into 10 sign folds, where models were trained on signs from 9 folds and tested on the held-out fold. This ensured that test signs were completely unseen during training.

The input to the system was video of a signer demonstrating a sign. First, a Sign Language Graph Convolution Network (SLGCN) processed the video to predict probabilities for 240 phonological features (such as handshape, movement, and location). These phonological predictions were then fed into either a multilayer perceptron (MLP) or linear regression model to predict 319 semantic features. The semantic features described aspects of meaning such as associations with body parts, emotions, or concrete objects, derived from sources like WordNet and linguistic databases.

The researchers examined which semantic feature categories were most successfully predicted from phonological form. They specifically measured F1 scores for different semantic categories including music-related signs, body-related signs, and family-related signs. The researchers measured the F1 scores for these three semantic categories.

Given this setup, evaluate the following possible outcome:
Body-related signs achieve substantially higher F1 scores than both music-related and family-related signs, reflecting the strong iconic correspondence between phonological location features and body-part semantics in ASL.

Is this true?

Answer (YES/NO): NO